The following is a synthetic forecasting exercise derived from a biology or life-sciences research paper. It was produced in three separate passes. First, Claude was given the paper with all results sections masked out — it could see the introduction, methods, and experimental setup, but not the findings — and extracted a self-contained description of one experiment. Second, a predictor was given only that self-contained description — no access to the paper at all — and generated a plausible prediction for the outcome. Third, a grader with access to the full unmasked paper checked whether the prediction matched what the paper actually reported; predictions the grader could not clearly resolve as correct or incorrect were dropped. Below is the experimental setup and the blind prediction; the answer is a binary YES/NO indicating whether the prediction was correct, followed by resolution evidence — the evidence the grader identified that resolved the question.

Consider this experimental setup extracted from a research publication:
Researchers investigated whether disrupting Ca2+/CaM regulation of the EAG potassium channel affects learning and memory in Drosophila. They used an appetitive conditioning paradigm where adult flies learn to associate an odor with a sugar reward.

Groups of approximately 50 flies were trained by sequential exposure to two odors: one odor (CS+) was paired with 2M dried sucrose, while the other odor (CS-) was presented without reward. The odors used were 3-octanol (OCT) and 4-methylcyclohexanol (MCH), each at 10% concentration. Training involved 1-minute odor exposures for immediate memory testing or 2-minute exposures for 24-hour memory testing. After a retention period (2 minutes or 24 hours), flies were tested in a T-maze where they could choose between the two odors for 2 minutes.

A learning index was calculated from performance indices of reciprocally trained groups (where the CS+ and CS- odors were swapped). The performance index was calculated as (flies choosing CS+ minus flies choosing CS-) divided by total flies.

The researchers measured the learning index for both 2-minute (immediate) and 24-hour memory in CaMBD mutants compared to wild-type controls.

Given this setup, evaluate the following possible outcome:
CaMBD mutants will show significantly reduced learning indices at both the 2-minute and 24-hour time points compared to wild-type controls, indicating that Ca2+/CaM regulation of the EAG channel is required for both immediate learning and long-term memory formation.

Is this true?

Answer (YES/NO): YES